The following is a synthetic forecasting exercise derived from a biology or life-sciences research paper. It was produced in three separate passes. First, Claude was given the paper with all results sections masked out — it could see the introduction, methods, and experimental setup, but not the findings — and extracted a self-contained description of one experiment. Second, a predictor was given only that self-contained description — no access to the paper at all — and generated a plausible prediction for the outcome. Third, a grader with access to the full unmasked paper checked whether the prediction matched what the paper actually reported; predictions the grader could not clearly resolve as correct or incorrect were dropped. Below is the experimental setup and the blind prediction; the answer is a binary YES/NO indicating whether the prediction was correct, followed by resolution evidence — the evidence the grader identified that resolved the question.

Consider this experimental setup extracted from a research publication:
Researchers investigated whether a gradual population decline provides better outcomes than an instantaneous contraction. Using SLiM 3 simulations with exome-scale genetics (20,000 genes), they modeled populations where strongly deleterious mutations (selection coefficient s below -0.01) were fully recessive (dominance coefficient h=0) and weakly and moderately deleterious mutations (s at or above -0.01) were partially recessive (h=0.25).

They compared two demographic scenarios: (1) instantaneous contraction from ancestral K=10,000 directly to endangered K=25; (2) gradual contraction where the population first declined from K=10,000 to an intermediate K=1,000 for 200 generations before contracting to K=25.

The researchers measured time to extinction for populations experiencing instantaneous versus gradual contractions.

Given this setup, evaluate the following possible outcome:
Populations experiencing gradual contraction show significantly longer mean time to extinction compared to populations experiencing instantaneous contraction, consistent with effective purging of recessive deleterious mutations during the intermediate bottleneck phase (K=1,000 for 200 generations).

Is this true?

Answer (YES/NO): NO